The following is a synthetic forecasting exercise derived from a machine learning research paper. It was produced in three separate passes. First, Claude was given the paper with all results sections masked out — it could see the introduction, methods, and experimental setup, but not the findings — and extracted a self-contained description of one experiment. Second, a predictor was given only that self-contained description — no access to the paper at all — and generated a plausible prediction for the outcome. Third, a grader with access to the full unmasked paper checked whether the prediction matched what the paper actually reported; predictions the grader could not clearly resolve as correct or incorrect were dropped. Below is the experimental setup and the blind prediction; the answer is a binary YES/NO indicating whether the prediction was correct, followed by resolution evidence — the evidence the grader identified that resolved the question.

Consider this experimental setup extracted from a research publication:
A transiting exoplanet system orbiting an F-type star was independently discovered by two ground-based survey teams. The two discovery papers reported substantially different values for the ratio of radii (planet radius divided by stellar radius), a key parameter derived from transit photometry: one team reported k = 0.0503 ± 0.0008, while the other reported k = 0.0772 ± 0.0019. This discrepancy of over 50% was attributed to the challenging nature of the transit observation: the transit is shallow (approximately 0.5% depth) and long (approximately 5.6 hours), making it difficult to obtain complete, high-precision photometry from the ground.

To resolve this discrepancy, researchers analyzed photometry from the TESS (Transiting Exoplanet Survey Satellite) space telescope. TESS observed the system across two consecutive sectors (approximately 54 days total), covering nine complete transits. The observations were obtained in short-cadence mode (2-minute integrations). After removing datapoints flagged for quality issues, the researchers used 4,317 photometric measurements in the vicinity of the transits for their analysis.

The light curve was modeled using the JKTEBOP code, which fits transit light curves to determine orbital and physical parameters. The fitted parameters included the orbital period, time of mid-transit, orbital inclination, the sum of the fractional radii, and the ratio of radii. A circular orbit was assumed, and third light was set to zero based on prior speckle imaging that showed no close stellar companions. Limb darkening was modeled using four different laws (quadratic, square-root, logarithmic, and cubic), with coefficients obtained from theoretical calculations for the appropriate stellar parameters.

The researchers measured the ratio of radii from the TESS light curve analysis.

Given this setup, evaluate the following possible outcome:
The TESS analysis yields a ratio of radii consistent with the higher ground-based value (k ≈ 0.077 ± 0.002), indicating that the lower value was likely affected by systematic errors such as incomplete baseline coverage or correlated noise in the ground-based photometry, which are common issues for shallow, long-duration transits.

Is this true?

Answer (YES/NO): NO